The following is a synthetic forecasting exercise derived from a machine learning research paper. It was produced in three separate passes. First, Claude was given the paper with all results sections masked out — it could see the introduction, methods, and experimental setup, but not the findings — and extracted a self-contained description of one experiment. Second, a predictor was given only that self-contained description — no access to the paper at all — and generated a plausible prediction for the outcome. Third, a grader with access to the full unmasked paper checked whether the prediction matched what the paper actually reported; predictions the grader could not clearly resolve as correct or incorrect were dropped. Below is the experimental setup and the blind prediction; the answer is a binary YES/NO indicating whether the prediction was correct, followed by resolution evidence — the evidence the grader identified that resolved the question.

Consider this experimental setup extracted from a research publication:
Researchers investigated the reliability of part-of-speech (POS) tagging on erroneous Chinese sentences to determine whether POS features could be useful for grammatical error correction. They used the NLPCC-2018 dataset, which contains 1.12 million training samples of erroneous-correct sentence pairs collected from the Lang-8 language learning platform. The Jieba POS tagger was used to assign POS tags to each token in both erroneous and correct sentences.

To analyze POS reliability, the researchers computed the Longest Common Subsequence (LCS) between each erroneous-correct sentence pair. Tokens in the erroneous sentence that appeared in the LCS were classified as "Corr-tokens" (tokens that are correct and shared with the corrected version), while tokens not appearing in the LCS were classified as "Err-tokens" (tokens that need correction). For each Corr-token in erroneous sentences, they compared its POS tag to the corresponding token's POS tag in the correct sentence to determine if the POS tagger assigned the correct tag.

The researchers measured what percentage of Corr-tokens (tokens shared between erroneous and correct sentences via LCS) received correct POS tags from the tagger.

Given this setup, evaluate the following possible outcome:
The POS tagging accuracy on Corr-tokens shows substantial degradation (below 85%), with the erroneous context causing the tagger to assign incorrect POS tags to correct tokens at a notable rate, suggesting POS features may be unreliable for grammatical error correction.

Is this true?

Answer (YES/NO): NO